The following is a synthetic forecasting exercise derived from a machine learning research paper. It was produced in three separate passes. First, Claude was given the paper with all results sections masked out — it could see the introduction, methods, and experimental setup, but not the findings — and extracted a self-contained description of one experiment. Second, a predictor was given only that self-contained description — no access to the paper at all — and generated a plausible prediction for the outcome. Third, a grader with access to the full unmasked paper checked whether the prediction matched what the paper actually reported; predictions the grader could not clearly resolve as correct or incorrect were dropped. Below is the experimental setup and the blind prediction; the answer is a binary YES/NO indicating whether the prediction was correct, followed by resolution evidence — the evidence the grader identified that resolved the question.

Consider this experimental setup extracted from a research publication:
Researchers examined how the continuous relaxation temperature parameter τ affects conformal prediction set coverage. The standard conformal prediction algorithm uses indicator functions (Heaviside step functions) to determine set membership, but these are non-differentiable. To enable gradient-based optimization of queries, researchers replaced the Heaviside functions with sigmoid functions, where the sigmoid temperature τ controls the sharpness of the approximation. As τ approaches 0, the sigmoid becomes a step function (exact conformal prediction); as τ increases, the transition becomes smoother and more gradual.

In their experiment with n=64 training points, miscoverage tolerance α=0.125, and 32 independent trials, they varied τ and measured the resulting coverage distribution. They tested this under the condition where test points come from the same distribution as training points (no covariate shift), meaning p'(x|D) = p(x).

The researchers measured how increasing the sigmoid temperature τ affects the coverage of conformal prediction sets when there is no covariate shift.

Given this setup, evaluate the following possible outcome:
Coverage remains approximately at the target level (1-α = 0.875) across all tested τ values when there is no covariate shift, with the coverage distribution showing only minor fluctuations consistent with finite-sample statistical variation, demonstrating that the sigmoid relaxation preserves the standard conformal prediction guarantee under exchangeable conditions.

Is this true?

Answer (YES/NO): NO